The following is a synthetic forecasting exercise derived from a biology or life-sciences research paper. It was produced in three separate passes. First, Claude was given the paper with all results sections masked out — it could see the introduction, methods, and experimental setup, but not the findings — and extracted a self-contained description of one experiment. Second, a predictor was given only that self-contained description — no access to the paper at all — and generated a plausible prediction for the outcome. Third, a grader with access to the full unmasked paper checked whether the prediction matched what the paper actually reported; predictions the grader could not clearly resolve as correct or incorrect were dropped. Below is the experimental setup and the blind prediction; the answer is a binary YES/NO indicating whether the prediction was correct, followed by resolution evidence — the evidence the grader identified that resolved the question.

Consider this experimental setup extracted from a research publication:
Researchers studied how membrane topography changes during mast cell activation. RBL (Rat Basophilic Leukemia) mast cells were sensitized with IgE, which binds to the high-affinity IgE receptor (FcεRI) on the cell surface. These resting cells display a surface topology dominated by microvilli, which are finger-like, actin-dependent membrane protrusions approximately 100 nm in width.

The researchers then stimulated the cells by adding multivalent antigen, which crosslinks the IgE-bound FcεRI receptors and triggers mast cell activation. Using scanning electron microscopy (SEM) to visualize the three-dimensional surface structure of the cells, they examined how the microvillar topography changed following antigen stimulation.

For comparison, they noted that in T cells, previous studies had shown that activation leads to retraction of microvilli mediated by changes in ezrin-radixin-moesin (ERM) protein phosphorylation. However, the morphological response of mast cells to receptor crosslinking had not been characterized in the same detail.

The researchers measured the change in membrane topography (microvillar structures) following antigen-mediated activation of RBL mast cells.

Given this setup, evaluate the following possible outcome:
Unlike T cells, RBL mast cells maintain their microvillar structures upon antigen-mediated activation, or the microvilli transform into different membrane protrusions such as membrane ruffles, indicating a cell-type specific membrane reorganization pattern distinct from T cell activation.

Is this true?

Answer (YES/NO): YES